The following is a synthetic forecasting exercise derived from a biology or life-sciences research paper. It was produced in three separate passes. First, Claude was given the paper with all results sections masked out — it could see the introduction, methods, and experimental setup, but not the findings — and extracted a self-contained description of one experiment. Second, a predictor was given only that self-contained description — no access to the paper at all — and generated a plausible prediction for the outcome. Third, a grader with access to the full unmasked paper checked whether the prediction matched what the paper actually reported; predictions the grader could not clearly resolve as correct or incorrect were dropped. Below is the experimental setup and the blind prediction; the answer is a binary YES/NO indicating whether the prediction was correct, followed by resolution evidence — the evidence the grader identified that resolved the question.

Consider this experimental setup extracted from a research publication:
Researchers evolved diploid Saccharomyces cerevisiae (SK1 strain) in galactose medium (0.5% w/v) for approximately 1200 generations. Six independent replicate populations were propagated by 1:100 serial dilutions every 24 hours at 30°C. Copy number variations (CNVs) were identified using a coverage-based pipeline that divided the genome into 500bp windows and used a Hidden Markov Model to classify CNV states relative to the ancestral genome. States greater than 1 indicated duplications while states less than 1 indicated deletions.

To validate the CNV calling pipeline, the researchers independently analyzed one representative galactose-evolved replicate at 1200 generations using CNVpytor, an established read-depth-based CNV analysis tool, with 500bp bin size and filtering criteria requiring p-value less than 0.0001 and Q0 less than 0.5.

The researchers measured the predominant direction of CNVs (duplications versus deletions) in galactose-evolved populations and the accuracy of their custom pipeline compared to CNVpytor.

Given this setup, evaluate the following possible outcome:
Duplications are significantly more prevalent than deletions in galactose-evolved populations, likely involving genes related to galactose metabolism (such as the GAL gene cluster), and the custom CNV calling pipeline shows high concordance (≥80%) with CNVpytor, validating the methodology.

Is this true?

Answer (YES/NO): NO